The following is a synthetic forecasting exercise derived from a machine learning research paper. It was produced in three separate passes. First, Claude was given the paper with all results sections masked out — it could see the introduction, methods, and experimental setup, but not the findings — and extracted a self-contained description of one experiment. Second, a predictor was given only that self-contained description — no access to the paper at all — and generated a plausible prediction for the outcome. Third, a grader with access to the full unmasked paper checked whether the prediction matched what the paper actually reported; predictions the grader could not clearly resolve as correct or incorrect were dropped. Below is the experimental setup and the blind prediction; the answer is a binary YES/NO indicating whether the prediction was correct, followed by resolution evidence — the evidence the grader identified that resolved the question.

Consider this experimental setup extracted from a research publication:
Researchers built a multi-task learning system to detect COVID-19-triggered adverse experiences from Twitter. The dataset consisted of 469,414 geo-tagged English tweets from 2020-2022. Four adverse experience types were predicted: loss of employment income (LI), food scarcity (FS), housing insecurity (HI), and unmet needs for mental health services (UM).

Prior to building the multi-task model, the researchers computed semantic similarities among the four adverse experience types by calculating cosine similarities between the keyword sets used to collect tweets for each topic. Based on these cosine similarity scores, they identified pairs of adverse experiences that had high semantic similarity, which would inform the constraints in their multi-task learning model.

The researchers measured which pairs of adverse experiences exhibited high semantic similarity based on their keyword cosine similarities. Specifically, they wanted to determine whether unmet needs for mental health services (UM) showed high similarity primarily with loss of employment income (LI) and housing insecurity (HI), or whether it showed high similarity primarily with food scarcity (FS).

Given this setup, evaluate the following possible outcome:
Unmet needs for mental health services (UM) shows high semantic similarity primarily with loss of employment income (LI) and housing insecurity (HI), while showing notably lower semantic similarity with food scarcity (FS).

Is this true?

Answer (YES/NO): NO